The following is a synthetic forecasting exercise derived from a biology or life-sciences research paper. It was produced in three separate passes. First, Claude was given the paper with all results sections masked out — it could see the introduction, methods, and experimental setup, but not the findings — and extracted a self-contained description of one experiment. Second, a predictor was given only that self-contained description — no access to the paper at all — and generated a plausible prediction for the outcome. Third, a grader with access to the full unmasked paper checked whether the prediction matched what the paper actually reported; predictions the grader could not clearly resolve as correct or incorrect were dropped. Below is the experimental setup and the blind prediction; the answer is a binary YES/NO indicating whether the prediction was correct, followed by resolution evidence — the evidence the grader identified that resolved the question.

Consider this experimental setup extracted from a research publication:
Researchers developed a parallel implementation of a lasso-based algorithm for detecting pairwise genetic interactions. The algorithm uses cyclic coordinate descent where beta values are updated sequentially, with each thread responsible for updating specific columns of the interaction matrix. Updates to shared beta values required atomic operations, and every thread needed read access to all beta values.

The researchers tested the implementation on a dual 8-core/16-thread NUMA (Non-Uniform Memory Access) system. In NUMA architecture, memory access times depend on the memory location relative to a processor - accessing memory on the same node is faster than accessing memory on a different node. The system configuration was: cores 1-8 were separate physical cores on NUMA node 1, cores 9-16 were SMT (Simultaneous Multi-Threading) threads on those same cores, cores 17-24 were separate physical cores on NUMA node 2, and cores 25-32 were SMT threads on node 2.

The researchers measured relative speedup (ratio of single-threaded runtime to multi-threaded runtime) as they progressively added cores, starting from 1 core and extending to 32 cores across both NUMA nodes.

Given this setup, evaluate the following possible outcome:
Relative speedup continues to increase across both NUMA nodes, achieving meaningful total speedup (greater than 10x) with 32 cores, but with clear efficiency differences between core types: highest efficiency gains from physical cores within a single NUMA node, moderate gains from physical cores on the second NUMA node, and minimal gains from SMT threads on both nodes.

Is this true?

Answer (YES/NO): NO